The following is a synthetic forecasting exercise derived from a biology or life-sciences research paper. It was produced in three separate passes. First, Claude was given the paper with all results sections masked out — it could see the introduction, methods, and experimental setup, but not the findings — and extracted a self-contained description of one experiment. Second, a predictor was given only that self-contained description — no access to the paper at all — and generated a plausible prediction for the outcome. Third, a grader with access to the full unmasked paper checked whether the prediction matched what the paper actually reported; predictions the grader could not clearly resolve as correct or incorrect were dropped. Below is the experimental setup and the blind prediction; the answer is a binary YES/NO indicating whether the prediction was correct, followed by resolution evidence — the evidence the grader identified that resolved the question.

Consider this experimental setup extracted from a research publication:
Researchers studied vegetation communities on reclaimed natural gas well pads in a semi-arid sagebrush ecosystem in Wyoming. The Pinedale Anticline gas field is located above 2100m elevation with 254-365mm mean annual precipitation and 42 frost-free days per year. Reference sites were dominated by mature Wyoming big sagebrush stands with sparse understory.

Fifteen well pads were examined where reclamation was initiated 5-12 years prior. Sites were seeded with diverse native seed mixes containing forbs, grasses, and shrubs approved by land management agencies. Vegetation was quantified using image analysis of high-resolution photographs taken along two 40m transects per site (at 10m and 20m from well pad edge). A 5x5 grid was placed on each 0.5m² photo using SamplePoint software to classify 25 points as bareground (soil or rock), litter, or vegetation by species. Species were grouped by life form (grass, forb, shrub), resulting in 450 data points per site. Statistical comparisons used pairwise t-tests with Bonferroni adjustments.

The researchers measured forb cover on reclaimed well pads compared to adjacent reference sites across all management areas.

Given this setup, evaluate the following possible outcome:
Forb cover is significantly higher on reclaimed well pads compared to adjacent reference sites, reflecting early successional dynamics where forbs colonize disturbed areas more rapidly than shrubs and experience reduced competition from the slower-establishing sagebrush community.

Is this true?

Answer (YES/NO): NO